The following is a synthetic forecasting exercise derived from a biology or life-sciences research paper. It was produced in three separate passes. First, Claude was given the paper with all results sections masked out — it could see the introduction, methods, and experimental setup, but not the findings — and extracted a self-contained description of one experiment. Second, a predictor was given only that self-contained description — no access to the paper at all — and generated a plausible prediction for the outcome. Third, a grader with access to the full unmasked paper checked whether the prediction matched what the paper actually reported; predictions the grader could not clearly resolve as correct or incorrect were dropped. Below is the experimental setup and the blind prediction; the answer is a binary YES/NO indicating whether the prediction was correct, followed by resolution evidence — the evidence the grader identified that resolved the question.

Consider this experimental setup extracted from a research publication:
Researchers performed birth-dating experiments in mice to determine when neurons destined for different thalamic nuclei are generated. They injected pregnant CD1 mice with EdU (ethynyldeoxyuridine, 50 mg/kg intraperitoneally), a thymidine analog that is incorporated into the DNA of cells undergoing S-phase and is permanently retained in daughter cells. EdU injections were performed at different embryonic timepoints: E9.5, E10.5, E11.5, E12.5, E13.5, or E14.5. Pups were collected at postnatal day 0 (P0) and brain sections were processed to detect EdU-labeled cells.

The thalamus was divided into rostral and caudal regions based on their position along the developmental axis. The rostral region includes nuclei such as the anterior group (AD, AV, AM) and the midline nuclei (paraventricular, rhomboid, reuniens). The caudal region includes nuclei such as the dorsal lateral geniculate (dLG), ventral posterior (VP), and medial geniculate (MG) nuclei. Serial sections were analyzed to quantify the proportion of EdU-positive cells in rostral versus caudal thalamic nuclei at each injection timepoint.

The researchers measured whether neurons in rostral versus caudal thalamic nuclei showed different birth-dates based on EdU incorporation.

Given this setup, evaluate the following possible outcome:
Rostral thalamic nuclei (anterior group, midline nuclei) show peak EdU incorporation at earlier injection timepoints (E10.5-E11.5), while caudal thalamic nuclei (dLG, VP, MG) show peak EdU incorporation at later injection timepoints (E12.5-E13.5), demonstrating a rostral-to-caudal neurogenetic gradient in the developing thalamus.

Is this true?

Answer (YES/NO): NO